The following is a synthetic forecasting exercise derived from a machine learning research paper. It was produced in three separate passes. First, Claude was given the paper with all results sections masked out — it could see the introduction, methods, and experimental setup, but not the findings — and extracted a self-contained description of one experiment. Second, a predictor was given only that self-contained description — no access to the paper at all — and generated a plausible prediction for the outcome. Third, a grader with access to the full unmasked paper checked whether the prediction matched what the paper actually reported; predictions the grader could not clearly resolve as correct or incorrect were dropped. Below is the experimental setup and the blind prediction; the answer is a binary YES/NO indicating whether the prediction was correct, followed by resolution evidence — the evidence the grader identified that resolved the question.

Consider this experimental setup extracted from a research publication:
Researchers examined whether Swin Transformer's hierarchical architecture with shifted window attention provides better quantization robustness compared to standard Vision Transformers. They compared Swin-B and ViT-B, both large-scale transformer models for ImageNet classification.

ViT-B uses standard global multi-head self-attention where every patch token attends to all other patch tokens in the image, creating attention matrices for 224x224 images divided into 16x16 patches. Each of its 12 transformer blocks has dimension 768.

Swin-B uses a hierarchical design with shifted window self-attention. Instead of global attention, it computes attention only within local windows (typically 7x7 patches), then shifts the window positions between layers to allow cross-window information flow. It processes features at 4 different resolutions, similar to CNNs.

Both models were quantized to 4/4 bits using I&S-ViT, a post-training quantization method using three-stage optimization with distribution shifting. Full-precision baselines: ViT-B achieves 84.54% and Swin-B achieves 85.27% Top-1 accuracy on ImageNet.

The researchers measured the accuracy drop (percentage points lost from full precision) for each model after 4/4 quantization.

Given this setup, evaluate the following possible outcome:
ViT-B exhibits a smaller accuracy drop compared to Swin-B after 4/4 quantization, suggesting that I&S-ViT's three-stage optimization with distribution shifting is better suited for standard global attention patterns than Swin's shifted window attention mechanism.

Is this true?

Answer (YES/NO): NO